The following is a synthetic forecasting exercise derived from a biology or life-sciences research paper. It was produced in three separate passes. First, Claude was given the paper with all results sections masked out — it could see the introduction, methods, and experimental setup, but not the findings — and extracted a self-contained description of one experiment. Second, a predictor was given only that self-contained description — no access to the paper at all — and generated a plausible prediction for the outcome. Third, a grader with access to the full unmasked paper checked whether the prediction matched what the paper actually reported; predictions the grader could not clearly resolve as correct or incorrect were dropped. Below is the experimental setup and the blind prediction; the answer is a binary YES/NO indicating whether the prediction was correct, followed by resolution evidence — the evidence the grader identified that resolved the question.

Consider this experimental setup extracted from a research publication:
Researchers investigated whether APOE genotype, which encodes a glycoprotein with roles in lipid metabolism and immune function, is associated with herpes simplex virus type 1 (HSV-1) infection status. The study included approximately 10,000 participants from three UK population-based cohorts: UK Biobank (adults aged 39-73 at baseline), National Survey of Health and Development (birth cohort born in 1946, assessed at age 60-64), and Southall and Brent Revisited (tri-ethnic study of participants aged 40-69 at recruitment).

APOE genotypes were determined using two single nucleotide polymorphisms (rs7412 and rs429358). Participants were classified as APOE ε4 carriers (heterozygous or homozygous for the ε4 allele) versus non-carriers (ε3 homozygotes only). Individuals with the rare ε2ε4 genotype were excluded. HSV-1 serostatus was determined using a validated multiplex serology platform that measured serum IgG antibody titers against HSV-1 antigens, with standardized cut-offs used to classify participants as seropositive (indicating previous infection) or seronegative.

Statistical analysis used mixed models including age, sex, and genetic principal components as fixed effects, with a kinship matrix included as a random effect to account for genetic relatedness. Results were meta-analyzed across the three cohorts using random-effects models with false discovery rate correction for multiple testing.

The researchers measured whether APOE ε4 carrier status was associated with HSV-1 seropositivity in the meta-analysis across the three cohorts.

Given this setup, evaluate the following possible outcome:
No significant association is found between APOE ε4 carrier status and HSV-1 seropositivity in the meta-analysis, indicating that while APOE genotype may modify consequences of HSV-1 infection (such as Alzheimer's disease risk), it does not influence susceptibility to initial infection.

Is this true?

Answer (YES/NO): YES